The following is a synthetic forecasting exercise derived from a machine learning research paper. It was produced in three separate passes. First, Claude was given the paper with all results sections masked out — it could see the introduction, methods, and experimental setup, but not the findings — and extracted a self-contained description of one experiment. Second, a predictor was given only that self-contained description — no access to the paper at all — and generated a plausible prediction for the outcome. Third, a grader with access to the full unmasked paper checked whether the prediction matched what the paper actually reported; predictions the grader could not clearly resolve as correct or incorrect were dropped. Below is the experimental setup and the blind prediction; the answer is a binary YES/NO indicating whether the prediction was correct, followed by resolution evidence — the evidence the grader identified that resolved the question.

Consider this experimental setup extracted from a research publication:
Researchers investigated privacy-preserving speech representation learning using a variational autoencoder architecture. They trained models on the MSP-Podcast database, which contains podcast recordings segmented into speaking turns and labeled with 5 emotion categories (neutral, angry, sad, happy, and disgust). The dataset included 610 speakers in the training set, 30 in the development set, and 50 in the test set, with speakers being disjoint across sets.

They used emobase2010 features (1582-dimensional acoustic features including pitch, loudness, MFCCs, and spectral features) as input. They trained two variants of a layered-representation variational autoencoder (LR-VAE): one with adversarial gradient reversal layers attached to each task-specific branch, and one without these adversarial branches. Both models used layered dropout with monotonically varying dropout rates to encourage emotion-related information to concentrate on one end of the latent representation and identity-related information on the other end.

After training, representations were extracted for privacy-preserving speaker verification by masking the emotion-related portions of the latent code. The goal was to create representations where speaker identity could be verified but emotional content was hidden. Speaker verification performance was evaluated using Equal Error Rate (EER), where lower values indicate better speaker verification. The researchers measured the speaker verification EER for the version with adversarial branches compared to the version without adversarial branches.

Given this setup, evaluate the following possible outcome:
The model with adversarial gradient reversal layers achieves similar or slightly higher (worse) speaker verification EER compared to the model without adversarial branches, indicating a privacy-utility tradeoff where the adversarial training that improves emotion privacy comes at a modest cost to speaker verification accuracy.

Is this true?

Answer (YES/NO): NO